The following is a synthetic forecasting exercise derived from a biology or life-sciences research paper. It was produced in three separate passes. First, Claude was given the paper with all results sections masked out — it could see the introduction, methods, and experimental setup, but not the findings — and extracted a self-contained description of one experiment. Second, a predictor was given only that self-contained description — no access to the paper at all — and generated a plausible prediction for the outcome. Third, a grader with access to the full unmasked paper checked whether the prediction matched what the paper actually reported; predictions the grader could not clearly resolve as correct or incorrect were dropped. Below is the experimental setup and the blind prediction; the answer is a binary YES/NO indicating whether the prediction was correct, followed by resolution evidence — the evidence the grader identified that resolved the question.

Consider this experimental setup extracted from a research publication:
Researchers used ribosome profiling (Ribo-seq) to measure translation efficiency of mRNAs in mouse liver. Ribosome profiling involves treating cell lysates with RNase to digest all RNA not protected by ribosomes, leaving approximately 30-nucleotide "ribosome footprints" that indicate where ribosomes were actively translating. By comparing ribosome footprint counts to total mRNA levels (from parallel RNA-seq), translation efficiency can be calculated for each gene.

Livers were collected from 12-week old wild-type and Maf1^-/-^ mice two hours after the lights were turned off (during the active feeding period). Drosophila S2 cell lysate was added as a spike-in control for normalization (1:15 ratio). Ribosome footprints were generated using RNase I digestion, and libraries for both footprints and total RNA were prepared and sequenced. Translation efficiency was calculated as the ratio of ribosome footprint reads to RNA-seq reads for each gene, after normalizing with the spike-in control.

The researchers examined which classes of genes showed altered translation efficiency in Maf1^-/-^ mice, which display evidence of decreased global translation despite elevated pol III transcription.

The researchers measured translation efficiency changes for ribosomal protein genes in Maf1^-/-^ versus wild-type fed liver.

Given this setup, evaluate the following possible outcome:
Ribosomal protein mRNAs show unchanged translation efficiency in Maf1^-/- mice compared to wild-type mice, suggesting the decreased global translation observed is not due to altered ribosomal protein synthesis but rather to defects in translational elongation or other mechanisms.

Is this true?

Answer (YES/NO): NO